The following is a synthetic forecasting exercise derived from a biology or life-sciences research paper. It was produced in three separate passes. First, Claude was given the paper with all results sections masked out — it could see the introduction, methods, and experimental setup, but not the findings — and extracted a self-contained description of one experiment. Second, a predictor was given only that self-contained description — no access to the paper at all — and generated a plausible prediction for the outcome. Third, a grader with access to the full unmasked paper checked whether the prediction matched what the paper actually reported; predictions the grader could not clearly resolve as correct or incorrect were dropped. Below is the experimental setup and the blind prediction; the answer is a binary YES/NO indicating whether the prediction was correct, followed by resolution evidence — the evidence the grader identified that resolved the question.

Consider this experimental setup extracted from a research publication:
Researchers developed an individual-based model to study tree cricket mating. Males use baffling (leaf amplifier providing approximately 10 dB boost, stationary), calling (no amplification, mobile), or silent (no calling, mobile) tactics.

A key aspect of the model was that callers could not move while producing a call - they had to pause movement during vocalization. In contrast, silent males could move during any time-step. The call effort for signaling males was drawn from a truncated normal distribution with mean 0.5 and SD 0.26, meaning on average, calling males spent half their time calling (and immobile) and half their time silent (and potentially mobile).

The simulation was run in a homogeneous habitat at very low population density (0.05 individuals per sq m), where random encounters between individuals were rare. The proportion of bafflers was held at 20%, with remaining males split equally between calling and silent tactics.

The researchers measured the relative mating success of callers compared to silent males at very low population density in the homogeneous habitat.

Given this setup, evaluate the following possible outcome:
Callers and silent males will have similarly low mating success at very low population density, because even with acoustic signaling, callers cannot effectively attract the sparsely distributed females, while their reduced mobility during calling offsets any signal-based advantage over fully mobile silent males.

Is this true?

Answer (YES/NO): NO